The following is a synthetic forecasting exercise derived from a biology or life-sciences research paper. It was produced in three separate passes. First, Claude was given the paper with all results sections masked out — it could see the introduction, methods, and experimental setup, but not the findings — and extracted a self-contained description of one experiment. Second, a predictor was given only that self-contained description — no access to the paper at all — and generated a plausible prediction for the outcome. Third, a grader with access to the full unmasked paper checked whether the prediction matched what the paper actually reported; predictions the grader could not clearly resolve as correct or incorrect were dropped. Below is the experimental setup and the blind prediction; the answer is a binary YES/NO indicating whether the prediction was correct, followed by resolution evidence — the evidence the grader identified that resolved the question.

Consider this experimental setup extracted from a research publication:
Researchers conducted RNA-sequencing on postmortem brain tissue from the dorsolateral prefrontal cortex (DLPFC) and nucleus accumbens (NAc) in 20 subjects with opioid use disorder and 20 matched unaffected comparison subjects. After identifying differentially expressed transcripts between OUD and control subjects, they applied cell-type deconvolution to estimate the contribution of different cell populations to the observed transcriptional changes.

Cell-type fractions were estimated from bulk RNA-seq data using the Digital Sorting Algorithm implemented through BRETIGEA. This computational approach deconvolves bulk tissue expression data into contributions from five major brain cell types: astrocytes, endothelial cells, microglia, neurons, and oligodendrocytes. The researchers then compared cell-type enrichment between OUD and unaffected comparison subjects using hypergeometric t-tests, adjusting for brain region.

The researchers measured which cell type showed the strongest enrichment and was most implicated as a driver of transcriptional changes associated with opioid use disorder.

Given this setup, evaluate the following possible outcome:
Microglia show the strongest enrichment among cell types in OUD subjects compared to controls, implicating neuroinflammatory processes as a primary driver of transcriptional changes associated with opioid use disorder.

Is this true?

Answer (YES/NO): YES